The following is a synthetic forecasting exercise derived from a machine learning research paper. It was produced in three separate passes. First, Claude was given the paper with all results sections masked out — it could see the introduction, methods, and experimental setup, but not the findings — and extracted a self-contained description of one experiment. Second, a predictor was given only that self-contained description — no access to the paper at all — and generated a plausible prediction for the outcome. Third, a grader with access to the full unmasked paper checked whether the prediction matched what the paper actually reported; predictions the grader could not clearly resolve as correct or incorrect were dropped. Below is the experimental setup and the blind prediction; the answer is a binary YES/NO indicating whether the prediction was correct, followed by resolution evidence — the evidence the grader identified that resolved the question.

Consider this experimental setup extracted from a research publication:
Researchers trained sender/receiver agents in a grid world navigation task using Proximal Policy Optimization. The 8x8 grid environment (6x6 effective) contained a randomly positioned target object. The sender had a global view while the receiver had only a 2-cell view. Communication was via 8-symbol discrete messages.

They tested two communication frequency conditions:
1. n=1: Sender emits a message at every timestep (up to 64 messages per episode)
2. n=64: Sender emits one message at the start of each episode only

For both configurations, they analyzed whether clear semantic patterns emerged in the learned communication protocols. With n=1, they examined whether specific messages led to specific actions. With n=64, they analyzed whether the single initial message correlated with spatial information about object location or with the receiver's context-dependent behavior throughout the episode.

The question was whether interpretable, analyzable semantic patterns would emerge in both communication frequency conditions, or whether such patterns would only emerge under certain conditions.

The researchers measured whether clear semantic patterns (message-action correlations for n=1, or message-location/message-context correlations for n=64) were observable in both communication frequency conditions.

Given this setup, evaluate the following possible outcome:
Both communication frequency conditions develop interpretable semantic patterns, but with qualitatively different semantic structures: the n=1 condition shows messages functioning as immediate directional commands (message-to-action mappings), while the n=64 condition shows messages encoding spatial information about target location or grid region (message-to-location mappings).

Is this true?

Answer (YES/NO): NO